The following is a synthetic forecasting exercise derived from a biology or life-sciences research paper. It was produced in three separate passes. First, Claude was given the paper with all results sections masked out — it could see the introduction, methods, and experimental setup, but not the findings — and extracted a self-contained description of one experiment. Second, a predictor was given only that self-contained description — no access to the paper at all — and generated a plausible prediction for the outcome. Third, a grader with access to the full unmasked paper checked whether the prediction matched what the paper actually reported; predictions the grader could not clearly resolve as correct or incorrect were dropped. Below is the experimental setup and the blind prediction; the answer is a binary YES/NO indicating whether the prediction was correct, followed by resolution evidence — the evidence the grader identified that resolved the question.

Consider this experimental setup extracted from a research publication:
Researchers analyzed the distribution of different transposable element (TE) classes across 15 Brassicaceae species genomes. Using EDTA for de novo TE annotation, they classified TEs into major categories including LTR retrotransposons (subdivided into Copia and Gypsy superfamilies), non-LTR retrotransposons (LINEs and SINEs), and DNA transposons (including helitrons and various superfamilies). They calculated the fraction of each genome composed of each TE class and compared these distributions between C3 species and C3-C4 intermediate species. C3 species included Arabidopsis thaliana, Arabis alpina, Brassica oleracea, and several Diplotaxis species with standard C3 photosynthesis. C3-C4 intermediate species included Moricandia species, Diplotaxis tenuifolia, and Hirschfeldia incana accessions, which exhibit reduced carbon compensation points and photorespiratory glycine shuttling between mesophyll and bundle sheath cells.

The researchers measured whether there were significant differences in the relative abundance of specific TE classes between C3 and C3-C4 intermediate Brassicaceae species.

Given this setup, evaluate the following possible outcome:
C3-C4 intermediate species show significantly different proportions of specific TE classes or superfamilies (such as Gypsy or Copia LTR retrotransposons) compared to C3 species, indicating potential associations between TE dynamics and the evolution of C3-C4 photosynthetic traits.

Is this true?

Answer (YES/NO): YES